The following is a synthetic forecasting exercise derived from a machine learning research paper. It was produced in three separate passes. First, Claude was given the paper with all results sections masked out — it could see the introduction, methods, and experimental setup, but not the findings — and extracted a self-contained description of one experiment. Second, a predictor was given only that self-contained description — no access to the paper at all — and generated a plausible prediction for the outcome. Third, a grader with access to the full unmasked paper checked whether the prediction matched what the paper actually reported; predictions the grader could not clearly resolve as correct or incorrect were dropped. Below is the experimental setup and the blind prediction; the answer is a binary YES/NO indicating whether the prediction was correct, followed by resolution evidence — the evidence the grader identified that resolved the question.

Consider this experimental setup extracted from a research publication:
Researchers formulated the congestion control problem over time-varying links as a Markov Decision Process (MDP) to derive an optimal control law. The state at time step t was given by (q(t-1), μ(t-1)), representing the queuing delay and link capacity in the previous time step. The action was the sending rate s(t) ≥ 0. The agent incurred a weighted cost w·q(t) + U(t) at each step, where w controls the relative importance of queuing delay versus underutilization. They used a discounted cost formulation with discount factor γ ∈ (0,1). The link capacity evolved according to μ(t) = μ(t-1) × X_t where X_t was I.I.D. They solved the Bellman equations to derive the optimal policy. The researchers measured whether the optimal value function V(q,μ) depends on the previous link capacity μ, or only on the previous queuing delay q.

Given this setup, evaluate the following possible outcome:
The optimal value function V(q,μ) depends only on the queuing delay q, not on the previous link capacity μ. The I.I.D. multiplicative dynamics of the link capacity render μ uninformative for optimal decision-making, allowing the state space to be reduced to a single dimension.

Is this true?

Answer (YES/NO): YES